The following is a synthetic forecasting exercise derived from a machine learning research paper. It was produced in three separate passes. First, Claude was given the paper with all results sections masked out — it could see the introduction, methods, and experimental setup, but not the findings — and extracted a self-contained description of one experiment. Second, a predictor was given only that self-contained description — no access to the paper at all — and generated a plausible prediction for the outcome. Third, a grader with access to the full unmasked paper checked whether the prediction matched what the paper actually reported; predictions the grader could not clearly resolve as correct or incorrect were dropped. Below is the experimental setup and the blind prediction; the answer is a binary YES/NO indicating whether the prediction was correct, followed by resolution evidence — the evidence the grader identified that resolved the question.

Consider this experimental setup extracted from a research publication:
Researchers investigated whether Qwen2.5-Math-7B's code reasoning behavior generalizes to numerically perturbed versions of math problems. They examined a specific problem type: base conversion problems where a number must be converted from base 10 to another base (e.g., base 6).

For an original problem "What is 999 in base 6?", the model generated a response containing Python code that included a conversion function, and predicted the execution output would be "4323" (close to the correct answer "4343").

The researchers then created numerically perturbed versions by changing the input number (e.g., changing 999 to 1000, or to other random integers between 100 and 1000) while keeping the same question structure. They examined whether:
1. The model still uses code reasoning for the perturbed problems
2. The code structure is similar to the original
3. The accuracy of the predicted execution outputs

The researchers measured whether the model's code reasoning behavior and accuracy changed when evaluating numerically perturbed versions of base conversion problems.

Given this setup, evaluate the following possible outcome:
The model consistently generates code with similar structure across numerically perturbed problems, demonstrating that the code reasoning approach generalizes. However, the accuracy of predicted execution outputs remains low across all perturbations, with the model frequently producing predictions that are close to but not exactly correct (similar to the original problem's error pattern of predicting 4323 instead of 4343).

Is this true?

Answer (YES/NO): NO